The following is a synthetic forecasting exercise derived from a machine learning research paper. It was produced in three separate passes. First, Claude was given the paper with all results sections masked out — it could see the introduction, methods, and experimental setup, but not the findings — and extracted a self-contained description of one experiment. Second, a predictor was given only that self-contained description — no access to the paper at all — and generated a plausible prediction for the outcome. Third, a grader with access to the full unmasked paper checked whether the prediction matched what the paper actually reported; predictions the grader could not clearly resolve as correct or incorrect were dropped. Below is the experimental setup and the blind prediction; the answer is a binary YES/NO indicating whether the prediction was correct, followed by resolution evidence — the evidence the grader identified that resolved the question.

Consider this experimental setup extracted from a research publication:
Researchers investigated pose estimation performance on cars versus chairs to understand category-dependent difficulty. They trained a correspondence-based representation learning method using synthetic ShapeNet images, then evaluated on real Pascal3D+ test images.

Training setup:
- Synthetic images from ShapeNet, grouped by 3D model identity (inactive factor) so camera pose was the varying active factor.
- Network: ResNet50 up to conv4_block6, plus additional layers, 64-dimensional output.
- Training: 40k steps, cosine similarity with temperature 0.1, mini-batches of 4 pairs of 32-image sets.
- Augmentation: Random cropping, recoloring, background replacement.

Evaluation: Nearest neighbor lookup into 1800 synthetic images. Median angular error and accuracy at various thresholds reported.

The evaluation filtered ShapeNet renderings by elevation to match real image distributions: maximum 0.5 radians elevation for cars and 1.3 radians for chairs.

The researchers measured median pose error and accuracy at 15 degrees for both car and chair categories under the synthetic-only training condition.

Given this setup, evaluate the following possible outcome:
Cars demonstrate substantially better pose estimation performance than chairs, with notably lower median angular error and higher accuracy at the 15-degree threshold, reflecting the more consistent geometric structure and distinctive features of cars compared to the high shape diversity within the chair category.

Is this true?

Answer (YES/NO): YES